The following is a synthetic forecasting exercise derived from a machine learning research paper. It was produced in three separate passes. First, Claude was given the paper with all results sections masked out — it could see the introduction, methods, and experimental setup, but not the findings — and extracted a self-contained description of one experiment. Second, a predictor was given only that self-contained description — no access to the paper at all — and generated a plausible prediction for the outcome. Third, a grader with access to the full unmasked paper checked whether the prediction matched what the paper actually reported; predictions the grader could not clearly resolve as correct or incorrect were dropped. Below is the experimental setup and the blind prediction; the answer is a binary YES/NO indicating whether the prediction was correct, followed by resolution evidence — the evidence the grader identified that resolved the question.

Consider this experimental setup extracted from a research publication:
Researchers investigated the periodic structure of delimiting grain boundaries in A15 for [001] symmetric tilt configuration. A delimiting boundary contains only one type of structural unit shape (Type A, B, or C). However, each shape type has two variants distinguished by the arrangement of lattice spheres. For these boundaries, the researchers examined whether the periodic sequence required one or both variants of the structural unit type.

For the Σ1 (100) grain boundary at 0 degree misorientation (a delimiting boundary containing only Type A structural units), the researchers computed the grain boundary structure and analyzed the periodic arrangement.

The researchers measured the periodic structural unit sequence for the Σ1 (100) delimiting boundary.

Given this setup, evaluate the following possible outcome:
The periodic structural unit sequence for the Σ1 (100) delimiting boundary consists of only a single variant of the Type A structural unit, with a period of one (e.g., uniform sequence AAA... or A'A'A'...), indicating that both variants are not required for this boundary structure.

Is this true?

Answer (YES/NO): NO